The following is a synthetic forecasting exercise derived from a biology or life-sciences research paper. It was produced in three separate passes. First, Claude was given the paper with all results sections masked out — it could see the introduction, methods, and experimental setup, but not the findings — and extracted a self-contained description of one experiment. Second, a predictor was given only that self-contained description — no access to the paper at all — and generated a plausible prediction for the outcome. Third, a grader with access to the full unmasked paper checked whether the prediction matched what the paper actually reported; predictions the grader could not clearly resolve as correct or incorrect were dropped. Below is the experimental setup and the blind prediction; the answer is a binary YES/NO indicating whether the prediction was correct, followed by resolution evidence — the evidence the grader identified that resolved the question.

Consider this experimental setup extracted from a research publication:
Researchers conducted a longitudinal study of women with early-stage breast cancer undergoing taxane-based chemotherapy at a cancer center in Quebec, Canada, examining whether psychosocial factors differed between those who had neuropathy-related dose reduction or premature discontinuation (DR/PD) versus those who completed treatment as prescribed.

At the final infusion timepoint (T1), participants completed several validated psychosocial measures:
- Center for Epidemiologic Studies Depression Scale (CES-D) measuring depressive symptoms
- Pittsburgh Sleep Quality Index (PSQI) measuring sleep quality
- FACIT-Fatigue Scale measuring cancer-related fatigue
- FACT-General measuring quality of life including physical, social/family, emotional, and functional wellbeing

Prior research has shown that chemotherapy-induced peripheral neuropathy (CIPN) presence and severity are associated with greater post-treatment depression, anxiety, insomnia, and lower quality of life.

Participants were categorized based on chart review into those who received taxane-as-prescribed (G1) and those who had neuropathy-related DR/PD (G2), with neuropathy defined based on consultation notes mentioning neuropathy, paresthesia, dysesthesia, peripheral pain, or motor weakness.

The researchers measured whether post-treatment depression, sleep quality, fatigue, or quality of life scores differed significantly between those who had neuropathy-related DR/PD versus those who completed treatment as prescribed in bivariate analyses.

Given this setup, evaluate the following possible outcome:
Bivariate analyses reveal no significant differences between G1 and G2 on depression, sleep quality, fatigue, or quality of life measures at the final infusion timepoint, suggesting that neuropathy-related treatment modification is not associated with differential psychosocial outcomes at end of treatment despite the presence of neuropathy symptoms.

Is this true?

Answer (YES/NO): YES